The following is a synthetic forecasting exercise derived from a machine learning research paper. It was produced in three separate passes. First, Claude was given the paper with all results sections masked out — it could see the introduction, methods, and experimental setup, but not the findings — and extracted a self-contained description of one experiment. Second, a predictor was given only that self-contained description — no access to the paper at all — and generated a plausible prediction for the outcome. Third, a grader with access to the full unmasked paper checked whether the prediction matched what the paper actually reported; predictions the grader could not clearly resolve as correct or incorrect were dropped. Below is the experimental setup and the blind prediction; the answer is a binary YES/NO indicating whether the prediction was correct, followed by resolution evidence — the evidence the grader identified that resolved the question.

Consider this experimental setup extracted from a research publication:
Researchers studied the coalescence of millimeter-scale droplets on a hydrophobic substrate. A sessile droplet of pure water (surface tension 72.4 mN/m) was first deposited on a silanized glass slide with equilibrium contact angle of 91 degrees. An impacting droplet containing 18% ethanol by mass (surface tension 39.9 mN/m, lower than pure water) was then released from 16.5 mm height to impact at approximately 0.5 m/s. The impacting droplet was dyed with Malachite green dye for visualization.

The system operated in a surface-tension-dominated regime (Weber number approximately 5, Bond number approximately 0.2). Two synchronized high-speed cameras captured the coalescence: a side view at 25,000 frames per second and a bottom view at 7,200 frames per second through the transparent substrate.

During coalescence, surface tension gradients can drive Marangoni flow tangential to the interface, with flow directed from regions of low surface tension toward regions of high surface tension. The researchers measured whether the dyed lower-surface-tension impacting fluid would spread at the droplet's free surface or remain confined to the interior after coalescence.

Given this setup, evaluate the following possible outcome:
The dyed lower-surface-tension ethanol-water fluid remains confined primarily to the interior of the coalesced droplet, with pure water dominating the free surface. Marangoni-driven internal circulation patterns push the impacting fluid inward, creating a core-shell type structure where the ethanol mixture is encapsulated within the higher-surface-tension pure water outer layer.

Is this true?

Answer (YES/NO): NO